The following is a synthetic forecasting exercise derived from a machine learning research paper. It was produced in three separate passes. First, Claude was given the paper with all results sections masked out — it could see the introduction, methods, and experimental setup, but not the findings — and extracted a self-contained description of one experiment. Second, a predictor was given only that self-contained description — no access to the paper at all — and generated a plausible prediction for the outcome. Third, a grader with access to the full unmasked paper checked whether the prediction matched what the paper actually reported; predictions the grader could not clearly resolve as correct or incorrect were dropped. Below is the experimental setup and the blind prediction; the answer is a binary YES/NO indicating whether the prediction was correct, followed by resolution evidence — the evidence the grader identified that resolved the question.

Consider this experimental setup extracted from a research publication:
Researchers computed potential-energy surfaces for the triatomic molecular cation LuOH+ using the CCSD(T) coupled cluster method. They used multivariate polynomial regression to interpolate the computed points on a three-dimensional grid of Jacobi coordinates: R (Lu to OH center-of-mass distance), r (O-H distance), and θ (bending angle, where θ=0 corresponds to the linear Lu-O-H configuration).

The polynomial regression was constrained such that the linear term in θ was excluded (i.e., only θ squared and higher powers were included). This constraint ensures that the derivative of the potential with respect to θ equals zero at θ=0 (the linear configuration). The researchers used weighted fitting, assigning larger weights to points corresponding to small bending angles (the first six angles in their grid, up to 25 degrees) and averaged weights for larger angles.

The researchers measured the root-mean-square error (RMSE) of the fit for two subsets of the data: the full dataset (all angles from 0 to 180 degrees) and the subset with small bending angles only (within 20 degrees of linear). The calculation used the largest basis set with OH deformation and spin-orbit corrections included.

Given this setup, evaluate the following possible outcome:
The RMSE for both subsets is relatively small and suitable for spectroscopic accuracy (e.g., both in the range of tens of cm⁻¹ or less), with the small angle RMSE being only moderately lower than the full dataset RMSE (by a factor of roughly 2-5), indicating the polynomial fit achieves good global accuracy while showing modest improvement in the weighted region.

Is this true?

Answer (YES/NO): NO